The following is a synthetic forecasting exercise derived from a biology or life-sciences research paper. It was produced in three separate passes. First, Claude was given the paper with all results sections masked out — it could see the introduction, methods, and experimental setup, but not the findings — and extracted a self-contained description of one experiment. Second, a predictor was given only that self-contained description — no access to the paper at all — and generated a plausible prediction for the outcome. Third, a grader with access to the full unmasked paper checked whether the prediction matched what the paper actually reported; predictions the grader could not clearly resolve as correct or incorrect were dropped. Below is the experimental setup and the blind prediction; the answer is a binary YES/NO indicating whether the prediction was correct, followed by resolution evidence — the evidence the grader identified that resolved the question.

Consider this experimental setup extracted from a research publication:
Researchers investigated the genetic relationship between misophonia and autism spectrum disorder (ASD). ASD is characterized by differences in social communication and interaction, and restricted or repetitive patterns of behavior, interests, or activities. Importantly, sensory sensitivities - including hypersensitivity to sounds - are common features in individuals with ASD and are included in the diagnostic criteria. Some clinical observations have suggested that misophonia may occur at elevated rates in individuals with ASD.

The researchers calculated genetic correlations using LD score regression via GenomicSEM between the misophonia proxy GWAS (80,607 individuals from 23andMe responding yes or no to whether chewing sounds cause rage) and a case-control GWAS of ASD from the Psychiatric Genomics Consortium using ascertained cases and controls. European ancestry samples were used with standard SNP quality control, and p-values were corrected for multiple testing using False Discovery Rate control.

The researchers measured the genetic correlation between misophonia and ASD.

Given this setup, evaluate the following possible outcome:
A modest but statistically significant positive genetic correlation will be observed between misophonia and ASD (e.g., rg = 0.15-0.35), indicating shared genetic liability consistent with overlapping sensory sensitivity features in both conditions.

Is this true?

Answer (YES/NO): NO